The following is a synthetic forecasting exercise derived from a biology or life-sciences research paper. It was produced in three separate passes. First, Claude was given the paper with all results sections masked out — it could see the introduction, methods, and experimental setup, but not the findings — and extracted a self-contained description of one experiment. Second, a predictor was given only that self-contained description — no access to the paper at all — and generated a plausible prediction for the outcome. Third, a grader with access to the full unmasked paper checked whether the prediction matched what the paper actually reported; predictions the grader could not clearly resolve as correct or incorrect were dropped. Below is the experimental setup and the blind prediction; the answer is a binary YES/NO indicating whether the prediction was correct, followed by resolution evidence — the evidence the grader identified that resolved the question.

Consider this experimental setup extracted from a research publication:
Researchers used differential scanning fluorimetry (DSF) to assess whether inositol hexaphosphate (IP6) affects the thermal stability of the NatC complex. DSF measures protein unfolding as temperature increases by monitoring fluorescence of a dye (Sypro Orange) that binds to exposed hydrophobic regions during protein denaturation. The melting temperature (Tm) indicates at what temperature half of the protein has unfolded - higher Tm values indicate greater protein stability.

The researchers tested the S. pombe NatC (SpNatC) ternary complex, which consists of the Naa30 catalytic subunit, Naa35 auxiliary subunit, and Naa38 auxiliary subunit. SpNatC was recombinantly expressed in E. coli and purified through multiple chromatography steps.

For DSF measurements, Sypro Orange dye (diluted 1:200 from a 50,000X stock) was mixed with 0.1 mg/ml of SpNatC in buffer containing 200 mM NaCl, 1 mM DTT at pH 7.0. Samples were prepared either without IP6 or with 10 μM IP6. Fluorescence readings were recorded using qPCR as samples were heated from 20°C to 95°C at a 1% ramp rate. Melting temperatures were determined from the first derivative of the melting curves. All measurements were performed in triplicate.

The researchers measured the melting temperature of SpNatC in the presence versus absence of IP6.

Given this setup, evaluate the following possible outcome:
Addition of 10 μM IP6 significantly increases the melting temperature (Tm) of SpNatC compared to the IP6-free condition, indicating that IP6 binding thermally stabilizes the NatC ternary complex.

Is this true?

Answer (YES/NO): YES